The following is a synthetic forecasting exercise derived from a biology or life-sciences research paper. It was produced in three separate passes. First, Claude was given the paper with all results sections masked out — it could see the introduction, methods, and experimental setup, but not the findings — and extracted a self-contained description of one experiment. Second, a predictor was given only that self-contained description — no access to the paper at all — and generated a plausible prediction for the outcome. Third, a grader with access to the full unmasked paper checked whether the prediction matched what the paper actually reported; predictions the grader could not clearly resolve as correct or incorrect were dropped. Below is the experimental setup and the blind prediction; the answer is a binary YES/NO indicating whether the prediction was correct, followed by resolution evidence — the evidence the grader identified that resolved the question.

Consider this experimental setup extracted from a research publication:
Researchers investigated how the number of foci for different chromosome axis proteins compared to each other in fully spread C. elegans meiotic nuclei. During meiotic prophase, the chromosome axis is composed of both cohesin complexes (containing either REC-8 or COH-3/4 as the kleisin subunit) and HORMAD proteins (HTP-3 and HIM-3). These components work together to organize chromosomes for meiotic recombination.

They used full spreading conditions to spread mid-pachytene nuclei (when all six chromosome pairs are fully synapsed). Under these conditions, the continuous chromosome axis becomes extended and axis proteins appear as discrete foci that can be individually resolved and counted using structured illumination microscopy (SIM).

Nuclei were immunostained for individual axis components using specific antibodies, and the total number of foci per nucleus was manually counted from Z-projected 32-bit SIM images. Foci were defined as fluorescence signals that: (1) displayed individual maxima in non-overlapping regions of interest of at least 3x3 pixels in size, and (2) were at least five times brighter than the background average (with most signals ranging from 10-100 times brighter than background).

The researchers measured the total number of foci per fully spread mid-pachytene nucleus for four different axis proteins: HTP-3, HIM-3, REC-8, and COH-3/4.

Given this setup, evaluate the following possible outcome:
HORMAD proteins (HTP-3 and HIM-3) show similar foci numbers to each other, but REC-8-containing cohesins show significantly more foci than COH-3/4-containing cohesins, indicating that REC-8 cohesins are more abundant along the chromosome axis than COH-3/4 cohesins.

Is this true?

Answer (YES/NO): NO